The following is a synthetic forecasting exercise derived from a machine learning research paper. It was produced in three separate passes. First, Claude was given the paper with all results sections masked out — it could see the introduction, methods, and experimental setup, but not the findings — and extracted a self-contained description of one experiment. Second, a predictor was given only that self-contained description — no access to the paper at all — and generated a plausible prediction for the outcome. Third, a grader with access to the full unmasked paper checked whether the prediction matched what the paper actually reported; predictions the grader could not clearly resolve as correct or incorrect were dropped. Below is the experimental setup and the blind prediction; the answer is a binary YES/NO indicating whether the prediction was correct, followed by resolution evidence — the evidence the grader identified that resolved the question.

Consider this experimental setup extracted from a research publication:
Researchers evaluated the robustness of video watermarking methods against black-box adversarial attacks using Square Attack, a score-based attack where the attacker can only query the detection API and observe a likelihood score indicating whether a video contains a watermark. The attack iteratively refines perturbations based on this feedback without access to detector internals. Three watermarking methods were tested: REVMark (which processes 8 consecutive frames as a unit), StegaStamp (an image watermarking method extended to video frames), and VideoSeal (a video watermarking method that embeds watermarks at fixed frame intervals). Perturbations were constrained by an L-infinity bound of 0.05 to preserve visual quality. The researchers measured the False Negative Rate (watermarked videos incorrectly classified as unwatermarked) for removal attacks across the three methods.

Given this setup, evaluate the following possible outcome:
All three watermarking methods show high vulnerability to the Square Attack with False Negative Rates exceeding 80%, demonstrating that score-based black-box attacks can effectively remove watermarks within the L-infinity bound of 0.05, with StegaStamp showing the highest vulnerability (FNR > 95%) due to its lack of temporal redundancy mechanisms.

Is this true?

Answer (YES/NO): NO